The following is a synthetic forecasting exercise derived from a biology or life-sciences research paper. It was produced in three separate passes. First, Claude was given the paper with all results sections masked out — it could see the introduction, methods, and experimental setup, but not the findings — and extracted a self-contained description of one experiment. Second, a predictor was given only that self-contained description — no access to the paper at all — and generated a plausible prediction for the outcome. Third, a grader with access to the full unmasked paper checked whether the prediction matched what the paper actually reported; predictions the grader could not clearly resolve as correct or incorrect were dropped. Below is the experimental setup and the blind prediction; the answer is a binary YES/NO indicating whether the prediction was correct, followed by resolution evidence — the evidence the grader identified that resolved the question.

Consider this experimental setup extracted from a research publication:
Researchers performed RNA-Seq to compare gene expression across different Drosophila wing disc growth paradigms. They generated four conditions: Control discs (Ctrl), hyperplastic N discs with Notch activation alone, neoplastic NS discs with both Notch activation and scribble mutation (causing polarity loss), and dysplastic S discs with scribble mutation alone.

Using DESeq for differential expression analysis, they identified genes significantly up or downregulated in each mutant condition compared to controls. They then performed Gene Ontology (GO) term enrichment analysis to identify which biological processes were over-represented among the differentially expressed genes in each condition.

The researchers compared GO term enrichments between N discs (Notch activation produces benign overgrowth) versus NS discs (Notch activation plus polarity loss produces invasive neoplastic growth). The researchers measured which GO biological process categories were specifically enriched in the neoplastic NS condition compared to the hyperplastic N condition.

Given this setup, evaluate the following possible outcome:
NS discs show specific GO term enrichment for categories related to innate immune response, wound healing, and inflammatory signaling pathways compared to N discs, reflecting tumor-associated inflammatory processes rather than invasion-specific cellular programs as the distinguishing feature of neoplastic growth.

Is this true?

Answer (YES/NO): NO